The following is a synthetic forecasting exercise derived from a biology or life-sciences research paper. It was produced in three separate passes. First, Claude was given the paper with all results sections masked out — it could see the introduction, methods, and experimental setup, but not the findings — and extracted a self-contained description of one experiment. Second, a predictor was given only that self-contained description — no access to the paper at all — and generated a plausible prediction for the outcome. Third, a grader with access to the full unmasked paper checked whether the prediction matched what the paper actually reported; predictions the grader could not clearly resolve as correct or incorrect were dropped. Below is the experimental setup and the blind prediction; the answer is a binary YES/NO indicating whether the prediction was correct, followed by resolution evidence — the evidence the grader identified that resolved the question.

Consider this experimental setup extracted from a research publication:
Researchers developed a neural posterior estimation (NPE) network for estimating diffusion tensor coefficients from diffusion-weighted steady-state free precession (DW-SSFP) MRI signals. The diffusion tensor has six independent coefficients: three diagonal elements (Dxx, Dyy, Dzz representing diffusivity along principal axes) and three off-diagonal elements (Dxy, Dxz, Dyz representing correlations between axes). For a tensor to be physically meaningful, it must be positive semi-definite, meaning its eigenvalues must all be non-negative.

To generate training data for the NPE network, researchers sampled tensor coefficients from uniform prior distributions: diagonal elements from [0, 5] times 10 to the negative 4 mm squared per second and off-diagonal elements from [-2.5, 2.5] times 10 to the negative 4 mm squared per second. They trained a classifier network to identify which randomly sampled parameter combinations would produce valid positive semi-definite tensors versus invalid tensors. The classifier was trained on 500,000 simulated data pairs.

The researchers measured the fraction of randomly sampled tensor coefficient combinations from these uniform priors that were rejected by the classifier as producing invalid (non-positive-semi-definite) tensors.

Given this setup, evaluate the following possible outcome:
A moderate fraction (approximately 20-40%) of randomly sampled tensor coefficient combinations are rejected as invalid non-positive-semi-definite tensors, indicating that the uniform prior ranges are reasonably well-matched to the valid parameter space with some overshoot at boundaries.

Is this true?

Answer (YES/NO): NO